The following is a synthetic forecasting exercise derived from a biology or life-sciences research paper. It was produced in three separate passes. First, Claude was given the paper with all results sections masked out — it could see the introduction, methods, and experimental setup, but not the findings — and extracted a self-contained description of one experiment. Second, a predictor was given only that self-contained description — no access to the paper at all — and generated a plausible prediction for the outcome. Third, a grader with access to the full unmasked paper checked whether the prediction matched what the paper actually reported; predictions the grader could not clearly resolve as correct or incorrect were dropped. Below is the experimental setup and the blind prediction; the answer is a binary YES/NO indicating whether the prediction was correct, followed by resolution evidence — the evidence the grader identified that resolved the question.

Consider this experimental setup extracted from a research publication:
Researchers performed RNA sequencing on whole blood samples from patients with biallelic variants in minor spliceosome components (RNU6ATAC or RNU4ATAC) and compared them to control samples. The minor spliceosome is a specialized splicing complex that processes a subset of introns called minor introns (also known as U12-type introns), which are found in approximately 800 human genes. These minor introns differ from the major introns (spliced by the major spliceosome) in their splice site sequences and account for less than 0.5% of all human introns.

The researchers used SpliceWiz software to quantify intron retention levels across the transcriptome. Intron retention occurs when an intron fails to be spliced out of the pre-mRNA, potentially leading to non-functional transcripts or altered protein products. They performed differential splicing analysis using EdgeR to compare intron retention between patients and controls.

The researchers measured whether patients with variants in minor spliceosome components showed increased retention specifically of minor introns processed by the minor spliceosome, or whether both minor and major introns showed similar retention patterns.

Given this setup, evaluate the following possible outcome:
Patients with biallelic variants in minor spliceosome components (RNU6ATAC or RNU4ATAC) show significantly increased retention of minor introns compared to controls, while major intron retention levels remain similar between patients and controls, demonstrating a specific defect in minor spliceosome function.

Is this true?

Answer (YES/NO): YES